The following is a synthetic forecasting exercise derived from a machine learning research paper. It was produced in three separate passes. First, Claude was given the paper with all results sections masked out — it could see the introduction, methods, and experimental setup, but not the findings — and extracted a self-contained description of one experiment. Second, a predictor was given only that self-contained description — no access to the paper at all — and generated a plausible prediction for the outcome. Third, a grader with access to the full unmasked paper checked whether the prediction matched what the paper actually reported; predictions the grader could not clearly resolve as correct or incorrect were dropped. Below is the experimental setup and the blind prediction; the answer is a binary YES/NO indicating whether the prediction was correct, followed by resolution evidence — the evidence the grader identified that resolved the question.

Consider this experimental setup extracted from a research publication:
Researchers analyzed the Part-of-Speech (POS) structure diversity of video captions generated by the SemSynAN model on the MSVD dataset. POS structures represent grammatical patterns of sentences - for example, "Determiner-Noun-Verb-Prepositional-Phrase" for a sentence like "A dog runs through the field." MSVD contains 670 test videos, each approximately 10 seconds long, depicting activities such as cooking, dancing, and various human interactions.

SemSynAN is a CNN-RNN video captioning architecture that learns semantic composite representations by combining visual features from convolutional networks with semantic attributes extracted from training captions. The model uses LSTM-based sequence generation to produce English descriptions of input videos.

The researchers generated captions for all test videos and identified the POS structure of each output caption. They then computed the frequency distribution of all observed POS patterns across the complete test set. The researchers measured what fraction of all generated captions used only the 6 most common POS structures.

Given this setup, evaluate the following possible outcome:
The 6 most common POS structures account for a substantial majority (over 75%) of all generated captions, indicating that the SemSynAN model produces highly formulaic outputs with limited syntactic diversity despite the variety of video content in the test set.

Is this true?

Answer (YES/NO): YES